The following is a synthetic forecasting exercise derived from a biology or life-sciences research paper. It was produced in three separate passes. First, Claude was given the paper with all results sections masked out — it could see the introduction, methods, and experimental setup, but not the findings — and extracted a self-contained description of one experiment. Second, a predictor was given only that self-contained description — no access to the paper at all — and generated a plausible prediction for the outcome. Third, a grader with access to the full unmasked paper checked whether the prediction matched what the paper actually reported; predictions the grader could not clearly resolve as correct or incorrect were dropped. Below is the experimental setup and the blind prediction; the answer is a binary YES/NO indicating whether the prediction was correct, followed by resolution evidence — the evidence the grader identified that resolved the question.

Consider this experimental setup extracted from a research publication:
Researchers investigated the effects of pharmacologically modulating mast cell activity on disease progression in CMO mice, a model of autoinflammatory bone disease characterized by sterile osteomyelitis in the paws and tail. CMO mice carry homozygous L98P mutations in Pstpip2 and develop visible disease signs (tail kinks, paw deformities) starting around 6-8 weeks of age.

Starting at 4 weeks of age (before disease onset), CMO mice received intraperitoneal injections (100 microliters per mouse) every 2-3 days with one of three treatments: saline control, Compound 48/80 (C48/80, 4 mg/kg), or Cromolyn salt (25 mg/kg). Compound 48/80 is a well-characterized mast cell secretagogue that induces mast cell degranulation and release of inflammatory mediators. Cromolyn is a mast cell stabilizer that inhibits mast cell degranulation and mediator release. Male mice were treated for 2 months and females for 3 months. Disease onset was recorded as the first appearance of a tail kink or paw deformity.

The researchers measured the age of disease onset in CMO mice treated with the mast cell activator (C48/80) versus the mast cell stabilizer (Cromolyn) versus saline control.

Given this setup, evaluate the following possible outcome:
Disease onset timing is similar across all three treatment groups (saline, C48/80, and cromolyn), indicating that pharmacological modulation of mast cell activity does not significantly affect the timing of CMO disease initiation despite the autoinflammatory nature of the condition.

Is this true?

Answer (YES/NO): NO